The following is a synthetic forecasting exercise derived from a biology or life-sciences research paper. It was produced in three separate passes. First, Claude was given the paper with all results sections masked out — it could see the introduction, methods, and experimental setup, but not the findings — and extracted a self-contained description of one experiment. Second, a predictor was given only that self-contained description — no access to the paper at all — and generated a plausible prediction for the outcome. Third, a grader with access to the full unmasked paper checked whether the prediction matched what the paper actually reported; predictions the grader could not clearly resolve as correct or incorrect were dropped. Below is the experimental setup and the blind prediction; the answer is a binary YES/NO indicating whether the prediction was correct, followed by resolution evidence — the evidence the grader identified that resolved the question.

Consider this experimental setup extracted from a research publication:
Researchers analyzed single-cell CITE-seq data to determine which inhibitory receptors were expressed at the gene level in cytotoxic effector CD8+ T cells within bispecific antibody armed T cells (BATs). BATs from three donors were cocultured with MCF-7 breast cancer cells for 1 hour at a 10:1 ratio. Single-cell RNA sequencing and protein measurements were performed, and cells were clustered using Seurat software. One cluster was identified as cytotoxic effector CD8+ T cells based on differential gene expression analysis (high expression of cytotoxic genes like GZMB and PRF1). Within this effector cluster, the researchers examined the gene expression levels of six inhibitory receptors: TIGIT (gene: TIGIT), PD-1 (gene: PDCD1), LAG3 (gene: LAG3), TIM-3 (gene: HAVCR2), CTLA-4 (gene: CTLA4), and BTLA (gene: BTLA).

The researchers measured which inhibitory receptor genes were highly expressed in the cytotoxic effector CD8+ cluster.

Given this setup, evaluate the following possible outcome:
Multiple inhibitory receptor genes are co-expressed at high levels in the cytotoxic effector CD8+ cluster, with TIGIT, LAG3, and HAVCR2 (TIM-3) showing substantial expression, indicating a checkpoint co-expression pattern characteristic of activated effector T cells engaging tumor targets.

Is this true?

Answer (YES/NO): NO